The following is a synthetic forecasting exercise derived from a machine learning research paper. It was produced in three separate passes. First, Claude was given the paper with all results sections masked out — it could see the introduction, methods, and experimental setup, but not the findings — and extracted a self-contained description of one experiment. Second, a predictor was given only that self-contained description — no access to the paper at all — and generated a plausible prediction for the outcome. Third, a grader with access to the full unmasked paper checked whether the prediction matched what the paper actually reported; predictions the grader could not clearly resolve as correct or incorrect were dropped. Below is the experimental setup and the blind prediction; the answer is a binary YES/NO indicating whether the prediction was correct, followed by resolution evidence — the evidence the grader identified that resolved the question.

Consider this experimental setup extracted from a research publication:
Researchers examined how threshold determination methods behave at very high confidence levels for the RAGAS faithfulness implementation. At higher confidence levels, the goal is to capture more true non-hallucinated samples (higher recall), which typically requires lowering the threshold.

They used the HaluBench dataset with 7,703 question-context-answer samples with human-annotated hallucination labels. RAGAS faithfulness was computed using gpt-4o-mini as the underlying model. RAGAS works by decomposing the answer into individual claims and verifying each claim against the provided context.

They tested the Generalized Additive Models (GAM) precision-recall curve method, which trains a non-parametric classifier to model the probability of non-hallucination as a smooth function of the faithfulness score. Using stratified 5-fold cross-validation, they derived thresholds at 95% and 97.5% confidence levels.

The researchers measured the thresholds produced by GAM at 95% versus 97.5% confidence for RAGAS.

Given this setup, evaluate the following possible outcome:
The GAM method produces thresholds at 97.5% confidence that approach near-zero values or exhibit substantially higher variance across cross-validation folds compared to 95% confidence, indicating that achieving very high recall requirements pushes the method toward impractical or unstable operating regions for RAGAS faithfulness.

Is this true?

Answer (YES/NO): YES